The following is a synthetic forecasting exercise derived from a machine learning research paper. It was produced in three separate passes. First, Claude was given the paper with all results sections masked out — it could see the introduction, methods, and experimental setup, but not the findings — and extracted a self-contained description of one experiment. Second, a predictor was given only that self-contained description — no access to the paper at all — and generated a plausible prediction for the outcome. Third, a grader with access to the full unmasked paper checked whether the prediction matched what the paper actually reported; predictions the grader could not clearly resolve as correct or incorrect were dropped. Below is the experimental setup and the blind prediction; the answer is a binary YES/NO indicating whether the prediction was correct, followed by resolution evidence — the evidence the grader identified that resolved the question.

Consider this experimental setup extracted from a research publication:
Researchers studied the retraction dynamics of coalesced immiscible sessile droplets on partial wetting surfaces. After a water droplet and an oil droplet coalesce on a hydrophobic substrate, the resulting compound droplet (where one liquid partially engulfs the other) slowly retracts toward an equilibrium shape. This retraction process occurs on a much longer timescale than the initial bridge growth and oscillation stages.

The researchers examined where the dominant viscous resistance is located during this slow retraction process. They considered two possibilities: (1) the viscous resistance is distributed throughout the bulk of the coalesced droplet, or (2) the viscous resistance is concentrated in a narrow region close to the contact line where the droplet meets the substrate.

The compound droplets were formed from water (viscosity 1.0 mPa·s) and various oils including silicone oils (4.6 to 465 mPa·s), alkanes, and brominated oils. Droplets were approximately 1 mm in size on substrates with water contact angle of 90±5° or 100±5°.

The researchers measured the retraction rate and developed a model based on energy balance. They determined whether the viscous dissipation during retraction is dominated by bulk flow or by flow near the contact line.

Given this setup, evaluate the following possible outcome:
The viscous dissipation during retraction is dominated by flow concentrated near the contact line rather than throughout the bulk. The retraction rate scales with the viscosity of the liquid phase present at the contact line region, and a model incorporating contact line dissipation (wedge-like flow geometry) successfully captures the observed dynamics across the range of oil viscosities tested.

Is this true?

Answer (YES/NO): YES